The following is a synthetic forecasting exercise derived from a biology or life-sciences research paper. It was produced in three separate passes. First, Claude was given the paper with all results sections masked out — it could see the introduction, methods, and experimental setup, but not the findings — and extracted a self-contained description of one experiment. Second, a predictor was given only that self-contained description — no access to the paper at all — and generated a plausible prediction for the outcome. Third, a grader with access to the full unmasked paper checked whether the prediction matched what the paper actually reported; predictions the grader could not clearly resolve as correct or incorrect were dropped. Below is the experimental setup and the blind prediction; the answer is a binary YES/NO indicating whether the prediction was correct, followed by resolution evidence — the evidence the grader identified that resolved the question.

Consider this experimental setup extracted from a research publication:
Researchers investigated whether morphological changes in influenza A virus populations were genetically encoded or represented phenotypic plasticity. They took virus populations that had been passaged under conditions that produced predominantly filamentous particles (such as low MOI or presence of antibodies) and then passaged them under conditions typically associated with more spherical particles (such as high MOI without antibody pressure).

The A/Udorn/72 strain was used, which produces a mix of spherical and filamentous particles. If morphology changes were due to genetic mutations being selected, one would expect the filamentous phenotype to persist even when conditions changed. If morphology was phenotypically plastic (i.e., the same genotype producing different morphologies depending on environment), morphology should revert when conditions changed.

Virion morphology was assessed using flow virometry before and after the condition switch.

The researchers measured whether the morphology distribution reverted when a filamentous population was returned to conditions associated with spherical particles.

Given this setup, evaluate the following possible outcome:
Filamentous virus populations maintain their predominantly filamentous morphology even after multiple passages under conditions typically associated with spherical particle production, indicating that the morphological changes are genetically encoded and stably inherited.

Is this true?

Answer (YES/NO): NO